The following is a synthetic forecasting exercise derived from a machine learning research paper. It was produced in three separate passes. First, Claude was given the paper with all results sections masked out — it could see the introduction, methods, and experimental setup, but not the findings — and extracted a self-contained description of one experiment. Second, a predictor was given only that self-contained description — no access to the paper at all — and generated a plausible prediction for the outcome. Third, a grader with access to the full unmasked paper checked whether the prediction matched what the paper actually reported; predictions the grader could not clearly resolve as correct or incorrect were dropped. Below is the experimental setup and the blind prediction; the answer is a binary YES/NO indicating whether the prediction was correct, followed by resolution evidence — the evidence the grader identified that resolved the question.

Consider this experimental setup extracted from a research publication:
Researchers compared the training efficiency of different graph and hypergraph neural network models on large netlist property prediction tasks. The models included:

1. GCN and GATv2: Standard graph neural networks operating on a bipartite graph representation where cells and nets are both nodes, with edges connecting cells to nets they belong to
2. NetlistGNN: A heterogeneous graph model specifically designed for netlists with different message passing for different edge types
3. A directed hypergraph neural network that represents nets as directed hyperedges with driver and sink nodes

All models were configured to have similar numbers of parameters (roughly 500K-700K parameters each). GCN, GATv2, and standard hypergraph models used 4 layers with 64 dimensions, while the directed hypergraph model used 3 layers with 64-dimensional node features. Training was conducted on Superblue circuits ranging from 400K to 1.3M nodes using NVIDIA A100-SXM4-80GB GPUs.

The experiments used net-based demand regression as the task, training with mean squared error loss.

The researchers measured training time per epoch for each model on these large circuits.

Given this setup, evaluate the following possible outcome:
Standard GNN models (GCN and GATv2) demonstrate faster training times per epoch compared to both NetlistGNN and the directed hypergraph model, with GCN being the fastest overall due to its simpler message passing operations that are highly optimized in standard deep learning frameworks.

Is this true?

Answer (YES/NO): NO